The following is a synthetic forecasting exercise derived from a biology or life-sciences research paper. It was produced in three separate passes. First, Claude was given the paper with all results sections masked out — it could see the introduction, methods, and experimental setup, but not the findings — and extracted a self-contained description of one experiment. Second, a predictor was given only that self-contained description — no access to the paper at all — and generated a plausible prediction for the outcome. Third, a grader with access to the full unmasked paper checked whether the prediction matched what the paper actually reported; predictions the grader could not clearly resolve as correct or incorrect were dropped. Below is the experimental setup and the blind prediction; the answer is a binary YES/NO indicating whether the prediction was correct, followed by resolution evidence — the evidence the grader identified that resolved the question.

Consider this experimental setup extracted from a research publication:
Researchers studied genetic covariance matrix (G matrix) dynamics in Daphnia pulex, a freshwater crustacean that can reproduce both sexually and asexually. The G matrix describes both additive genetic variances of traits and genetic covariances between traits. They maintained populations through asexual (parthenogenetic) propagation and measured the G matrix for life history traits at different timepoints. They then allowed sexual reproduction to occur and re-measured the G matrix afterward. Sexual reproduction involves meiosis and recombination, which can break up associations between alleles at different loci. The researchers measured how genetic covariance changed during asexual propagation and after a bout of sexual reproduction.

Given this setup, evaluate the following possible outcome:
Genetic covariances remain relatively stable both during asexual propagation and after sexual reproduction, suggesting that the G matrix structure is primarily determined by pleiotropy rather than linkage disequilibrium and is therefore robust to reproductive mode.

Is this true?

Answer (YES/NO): NO